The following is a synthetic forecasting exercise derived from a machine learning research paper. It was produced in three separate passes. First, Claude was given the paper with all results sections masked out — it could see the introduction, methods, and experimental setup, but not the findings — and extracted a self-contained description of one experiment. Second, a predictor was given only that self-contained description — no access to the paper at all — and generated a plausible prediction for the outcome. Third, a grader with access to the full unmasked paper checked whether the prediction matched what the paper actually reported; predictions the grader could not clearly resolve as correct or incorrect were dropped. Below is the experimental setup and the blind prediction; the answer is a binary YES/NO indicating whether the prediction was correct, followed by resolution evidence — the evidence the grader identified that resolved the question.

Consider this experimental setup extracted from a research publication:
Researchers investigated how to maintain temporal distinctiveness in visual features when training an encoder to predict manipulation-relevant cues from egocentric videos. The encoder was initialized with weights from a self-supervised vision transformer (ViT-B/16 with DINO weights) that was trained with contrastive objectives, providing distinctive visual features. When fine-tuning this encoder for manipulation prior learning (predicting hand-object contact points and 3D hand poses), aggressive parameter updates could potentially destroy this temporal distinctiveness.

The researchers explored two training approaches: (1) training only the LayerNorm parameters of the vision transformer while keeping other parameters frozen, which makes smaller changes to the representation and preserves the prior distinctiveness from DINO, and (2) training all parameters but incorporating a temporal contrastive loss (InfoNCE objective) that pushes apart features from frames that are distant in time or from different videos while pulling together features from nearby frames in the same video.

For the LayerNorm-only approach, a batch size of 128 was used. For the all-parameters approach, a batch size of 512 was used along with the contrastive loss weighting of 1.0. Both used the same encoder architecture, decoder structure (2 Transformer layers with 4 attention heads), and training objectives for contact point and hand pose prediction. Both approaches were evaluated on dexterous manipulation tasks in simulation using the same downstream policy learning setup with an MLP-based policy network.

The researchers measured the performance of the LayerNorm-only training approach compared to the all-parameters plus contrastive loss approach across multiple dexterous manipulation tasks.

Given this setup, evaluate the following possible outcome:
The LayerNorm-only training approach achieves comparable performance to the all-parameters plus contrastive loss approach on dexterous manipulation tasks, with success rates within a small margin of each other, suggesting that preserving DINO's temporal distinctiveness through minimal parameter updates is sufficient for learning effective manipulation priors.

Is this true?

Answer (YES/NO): YES